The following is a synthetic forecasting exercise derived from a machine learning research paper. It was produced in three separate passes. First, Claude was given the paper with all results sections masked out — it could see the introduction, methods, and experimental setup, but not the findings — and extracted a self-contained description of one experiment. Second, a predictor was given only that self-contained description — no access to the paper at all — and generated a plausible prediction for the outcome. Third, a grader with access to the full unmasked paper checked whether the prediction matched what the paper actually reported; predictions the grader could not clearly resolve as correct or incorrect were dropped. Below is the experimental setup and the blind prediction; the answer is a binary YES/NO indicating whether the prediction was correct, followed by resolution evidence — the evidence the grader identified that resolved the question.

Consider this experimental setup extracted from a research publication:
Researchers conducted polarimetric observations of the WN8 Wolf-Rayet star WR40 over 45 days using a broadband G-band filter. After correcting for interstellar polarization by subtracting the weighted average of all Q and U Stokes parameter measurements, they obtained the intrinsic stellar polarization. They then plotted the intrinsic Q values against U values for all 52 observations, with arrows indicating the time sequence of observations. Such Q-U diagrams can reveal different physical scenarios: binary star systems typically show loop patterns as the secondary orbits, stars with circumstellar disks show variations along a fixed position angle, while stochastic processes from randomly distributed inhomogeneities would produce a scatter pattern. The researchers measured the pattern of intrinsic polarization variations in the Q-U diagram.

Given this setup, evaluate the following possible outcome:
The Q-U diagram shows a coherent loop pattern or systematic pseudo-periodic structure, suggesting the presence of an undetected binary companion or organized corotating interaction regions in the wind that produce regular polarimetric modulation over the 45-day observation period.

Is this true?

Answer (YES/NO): NO